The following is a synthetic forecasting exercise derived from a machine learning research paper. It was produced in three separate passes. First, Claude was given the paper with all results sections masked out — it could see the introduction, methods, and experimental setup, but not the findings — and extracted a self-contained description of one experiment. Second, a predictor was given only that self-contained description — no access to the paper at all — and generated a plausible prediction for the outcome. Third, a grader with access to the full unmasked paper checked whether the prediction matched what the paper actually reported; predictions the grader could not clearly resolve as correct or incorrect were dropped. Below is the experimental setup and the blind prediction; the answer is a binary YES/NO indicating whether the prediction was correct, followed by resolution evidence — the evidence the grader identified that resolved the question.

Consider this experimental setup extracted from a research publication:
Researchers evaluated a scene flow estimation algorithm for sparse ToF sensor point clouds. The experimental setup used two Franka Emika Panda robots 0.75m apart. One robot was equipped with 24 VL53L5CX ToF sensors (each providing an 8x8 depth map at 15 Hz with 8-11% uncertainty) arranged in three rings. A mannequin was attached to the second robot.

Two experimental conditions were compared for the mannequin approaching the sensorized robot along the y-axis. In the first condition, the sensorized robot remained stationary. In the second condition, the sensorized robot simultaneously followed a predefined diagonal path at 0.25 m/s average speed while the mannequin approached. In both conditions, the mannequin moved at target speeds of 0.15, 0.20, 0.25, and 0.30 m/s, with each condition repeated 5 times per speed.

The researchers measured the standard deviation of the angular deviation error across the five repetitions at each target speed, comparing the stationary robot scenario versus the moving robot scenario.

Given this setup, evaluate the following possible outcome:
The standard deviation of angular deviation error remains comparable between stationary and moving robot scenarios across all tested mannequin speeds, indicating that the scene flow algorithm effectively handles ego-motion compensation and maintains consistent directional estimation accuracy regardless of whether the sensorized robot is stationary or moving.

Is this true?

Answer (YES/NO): NO